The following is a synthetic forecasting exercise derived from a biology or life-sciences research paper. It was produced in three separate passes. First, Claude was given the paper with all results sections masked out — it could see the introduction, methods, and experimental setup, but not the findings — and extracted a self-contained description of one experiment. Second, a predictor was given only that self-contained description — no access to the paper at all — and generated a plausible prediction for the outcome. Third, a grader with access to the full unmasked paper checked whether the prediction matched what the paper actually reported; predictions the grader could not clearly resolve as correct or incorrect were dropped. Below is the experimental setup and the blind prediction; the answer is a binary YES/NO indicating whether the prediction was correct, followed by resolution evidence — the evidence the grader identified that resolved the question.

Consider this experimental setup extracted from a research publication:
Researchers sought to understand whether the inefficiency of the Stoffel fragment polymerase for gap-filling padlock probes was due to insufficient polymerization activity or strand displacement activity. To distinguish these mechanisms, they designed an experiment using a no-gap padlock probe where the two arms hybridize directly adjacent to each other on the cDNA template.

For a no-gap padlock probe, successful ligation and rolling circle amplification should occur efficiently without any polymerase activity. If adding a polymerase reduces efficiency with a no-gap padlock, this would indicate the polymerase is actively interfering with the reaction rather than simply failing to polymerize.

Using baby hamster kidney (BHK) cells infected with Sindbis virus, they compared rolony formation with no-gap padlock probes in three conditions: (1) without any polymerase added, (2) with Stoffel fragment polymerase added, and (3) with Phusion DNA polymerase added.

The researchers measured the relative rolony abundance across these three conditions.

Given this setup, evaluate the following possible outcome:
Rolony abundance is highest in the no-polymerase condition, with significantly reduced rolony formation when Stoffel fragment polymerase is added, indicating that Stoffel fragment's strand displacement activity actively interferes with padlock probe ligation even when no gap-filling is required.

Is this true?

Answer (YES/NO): YES